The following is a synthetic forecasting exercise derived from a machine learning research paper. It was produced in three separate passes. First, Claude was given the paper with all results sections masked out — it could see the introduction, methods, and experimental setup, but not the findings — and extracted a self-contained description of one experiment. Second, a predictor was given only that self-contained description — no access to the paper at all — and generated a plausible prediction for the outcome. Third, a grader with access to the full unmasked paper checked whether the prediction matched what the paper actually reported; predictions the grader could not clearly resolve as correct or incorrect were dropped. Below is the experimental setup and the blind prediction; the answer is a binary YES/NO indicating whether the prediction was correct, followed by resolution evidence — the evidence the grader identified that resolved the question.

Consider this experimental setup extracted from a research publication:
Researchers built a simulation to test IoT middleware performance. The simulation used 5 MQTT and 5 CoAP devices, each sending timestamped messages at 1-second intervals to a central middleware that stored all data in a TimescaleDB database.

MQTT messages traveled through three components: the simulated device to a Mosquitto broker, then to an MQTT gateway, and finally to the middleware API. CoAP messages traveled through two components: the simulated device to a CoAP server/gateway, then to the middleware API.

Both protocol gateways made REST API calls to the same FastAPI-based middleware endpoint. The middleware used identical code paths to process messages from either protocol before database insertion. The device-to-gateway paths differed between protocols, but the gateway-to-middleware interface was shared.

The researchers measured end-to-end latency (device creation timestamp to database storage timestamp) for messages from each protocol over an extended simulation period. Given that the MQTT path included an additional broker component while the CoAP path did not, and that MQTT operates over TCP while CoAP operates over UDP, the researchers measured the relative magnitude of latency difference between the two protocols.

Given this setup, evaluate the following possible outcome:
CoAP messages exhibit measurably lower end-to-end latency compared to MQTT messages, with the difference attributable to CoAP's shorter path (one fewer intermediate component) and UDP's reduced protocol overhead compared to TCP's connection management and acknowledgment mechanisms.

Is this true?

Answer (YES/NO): YES